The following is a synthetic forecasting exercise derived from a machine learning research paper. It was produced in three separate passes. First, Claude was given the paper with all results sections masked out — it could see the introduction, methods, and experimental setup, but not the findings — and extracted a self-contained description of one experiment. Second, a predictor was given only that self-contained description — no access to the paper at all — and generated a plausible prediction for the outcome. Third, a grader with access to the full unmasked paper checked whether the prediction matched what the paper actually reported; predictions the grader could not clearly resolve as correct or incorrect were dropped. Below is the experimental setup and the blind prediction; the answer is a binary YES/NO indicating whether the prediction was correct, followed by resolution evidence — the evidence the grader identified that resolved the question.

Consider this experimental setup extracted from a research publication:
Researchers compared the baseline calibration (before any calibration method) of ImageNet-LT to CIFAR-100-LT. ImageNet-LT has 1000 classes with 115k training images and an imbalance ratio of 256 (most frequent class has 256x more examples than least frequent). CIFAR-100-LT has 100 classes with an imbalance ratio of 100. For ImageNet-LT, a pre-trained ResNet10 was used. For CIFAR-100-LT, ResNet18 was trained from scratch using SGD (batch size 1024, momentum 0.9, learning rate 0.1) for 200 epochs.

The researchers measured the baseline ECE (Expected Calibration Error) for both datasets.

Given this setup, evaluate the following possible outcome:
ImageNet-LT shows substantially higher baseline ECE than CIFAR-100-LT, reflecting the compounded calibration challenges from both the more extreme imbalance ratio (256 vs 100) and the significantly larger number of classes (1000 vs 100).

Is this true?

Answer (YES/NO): NO